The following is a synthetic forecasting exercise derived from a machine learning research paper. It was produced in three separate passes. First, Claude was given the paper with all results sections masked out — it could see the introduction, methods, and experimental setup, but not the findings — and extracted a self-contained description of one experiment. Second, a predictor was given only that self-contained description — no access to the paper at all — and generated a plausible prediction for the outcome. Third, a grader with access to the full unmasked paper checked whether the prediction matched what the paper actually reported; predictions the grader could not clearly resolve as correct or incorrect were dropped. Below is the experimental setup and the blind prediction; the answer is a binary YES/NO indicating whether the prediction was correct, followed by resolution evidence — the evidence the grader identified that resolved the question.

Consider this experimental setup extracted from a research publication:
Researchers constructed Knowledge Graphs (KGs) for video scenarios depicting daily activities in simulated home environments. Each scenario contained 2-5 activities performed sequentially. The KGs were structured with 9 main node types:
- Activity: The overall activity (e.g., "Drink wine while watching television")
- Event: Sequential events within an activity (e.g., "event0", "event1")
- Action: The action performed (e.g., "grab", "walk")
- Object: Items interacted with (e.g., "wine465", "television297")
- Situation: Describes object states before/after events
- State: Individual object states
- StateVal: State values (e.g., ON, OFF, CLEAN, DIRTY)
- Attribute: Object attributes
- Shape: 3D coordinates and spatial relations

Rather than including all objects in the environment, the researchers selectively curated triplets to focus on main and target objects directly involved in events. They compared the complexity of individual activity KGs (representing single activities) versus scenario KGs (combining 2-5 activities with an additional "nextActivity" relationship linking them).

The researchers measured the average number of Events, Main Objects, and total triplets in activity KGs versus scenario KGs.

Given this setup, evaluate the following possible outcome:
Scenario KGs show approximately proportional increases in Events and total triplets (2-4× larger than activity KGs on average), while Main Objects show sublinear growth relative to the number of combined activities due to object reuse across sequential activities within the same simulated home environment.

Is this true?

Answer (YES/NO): NO